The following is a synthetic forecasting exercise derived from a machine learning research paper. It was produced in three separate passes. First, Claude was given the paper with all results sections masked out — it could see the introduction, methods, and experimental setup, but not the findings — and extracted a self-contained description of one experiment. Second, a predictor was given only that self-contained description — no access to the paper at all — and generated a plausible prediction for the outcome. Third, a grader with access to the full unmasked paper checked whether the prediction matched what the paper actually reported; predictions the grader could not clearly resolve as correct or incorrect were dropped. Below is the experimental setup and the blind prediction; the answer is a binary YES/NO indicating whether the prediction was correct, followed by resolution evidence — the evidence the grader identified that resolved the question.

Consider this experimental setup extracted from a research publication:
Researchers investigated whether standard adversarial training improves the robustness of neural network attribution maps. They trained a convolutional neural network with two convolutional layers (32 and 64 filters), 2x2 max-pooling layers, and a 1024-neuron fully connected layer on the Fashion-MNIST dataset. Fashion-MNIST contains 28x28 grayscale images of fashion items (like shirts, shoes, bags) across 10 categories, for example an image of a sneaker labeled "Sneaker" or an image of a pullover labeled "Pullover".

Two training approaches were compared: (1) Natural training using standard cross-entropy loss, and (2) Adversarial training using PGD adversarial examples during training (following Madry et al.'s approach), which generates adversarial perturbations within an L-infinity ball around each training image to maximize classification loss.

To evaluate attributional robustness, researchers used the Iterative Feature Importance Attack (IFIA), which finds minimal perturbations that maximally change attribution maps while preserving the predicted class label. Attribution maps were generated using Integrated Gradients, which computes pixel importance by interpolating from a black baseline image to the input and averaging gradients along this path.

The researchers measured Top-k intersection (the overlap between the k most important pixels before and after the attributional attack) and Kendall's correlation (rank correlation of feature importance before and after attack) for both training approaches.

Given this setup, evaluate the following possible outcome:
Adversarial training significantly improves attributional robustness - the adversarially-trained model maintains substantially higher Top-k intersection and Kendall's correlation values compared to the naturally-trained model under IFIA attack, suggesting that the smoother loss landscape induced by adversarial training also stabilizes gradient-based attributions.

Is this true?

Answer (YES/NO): YES